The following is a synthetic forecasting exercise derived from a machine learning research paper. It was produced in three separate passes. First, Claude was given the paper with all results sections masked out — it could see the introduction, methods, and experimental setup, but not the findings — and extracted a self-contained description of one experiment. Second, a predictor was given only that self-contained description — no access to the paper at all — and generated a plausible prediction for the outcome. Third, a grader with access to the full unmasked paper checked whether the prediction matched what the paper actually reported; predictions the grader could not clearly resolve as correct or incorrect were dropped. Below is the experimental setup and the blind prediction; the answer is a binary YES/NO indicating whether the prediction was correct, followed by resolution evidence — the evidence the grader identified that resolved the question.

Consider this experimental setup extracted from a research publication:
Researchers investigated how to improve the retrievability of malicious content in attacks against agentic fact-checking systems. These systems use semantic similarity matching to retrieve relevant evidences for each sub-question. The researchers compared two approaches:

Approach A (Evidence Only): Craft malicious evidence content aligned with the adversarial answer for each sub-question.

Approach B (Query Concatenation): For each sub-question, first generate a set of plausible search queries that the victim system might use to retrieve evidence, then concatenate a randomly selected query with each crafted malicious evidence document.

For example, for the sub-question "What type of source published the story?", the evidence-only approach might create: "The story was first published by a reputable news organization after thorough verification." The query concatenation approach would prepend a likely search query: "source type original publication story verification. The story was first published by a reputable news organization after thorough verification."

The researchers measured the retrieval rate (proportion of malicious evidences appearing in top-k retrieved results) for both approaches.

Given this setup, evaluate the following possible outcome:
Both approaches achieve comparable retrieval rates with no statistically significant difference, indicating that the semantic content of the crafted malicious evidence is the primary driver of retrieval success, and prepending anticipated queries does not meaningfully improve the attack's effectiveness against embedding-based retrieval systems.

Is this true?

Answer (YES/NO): NO